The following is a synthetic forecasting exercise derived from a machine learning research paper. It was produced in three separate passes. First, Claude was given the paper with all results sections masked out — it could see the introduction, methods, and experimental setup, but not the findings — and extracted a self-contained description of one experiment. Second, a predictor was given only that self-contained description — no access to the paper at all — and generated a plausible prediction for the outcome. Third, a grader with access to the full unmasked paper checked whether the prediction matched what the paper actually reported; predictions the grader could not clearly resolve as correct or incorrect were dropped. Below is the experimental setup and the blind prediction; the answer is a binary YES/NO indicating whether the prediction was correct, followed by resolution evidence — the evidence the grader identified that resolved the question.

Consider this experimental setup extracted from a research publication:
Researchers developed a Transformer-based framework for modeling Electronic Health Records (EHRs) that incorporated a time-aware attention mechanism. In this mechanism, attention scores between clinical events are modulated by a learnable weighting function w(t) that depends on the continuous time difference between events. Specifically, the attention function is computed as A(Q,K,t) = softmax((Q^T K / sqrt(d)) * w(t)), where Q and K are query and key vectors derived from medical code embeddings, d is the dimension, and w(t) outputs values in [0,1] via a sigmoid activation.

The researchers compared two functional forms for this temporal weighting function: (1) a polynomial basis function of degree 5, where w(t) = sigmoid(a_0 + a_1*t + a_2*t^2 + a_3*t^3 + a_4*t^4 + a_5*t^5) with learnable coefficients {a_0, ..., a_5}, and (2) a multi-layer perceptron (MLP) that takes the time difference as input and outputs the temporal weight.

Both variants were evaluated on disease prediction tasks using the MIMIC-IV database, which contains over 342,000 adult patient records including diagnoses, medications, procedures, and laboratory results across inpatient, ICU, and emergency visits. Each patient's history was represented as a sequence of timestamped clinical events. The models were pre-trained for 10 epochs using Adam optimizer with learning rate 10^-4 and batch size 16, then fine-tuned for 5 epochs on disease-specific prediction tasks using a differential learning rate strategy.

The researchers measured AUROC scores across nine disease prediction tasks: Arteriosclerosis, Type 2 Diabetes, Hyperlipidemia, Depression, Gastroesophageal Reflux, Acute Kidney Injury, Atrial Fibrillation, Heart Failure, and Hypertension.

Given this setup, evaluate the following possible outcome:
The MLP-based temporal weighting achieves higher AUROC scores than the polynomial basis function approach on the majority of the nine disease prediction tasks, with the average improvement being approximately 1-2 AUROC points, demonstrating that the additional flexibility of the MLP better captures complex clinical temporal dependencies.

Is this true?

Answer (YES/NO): NO